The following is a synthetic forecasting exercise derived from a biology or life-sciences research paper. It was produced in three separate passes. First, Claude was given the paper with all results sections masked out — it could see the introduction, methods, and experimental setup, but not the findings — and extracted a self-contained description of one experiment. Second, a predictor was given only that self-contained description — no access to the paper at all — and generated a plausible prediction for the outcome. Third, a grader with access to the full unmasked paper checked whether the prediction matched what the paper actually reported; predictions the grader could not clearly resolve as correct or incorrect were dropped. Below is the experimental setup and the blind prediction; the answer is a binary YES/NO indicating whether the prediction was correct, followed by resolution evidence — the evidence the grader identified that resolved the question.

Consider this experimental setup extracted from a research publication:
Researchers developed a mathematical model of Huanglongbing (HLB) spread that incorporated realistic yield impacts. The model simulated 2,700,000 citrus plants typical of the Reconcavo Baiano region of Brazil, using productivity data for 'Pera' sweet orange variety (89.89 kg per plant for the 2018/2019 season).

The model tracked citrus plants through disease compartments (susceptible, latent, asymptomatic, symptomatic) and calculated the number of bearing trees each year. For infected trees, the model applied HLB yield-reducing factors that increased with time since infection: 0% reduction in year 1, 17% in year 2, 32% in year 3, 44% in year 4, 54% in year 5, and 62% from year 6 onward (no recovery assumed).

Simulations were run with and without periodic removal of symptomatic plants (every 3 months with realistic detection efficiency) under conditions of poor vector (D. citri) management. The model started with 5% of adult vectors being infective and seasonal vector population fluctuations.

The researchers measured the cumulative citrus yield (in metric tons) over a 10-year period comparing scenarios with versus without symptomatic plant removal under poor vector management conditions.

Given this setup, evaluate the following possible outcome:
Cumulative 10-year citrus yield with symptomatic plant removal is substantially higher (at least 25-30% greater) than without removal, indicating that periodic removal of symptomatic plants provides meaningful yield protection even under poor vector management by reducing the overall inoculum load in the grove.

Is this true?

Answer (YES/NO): NO